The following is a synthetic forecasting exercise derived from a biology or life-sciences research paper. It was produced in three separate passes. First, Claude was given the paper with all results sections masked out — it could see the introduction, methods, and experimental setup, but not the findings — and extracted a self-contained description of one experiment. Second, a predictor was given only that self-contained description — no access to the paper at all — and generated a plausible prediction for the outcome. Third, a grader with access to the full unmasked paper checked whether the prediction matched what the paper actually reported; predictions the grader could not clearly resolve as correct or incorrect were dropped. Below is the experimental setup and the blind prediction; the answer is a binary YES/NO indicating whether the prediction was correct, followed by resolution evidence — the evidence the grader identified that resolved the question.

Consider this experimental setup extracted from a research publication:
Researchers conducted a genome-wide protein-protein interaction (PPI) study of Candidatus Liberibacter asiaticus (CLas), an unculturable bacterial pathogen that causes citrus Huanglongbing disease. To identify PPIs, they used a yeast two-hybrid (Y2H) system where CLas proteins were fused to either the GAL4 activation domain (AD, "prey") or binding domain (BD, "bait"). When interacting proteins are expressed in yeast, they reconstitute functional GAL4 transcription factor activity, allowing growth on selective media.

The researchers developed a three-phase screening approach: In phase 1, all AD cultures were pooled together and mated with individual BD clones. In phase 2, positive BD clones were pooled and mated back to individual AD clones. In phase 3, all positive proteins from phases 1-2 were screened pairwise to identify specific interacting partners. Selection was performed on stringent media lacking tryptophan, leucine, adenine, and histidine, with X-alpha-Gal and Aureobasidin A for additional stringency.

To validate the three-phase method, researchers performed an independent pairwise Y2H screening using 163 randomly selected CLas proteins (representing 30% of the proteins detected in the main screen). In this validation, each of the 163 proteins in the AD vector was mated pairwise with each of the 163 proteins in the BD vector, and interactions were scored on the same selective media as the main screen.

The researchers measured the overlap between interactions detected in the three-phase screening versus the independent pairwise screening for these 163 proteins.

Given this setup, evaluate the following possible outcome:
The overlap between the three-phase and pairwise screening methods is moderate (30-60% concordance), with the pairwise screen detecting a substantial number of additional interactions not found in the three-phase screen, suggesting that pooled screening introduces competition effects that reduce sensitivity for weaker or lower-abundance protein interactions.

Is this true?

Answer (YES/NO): NO